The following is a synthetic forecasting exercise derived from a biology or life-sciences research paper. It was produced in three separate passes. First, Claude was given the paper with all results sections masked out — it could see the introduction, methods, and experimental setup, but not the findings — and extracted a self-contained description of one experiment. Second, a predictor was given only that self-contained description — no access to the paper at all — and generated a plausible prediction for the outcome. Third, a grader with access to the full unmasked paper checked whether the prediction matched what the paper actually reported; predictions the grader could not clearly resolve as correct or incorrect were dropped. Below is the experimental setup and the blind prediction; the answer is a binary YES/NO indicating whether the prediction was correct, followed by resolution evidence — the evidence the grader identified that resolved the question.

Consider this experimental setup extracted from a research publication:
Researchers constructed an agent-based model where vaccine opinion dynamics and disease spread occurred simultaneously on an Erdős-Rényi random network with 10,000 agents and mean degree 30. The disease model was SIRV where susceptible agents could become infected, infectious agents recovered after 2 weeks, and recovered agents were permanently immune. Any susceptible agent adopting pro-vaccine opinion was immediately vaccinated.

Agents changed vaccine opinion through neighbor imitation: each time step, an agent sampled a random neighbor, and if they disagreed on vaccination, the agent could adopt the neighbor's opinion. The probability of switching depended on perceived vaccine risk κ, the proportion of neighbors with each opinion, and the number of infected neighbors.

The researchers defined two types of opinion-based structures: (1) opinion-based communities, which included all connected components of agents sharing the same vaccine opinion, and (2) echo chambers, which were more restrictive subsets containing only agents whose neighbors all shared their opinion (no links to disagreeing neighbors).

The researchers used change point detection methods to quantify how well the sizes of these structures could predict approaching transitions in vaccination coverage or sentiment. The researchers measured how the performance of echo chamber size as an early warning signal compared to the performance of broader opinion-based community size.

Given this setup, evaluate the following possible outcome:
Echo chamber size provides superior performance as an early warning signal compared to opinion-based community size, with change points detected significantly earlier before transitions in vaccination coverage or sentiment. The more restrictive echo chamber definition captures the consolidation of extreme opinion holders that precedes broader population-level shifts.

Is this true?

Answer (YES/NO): NO